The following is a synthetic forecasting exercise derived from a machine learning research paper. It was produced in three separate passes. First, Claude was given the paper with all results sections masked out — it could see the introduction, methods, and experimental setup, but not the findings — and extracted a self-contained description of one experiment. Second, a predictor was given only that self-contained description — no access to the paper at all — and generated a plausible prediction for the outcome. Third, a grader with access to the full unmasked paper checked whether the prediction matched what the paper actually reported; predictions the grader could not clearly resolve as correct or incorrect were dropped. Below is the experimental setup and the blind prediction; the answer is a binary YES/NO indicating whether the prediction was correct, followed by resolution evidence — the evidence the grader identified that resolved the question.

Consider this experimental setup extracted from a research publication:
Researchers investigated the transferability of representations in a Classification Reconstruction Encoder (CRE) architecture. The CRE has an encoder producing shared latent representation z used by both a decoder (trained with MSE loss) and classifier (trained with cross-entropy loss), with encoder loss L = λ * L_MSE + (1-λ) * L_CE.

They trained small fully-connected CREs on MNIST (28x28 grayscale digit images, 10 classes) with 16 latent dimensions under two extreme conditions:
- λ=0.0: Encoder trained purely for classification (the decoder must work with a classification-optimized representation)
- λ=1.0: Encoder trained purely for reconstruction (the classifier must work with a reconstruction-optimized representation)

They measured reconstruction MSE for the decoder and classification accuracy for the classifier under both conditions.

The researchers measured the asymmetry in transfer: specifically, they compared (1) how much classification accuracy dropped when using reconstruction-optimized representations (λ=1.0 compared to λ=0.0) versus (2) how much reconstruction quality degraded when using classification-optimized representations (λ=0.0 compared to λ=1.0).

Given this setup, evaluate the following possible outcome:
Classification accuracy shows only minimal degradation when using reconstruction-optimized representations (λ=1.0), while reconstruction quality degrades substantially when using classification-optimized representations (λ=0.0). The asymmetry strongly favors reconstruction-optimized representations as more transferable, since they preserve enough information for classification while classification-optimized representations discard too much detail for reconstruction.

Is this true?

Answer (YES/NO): NO